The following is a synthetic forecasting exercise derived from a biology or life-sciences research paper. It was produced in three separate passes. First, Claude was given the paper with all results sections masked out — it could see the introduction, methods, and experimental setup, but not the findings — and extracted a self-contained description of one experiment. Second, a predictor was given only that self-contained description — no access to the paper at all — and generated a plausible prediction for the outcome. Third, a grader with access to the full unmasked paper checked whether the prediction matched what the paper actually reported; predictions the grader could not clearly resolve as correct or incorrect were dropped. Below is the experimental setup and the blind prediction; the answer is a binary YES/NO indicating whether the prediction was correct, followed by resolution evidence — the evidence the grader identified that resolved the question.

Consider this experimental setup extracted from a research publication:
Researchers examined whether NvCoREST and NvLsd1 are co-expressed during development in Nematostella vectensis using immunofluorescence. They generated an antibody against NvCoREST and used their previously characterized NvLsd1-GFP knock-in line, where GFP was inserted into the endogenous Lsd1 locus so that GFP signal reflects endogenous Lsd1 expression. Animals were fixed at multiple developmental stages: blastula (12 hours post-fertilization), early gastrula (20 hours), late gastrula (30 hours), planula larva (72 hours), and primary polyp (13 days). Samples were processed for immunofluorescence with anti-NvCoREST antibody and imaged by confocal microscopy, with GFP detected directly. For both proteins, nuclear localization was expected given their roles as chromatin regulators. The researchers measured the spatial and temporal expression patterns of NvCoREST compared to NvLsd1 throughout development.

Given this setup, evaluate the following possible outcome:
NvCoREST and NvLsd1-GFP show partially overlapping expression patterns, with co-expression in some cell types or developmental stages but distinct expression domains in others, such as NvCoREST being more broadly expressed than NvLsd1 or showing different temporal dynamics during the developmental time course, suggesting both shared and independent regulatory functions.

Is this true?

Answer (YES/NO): NO